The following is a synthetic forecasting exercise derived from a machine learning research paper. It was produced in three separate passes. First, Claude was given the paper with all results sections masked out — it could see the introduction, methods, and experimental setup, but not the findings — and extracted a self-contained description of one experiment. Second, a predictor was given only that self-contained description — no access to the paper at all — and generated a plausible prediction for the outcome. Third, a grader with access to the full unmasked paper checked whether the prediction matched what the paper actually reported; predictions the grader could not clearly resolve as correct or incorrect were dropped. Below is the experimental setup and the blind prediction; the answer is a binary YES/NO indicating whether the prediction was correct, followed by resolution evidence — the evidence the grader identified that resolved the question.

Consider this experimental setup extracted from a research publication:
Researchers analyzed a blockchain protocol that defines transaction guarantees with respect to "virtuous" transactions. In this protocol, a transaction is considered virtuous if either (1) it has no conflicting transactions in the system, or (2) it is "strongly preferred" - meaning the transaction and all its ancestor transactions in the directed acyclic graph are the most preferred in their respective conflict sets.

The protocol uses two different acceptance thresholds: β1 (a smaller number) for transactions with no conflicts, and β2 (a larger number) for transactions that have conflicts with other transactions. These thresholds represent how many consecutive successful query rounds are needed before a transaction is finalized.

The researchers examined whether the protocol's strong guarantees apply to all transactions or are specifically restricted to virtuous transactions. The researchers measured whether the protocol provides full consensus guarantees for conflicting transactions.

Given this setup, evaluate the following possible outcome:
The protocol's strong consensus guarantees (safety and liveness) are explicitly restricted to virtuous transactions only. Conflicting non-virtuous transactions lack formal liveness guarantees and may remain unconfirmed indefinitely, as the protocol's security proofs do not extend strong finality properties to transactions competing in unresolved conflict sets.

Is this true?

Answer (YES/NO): YES